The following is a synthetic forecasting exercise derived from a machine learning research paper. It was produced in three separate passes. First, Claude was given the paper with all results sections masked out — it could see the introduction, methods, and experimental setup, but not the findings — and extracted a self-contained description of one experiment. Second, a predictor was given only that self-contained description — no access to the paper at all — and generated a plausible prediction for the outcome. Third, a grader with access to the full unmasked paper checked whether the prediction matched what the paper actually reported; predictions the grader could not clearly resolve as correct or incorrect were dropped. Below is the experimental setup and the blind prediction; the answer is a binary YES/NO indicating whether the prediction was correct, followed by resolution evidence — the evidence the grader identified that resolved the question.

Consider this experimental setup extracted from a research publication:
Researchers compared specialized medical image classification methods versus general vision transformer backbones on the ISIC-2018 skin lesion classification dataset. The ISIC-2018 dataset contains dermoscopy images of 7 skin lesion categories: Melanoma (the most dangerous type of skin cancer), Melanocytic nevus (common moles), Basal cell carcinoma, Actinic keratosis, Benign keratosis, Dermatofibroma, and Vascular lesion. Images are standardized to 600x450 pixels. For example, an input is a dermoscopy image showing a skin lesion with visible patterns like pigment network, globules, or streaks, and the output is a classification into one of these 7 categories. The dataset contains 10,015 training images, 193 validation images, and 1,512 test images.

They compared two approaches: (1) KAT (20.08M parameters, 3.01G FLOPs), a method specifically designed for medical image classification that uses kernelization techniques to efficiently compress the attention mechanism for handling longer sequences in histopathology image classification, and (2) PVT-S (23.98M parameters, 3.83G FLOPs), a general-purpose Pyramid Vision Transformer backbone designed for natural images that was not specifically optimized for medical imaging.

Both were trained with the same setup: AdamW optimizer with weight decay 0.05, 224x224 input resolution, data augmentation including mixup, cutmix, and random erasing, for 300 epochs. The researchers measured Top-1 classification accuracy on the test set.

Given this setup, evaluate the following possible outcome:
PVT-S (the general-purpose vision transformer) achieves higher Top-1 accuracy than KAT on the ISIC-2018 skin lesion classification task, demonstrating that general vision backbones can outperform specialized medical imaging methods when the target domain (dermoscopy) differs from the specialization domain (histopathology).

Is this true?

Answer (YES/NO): YES